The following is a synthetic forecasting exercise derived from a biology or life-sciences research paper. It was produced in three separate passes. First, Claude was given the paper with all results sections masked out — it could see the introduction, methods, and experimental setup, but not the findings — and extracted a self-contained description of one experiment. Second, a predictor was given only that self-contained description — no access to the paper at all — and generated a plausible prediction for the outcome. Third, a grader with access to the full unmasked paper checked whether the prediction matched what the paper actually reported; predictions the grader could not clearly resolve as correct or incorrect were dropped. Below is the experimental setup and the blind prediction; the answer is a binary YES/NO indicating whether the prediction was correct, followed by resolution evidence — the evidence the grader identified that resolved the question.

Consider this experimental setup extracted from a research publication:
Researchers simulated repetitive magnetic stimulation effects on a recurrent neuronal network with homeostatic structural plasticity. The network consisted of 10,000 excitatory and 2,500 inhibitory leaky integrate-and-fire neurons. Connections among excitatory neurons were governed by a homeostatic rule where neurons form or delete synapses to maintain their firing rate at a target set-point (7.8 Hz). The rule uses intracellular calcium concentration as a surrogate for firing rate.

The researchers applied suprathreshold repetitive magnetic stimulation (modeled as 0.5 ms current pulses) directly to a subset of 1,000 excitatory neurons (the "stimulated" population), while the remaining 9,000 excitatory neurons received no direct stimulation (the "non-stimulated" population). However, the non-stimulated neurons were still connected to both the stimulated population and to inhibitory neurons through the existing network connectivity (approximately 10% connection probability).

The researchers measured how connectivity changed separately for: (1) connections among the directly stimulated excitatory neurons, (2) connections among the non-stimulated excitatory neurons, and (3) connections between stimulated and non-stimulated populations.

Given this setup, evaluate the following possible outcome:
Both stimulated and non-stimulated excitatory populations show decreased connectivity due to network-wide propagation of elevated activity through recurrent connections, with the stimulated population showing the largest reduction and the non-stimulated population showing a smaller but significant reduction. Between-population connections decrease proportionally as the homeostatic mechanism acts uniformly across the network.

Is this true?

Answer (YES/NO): NO